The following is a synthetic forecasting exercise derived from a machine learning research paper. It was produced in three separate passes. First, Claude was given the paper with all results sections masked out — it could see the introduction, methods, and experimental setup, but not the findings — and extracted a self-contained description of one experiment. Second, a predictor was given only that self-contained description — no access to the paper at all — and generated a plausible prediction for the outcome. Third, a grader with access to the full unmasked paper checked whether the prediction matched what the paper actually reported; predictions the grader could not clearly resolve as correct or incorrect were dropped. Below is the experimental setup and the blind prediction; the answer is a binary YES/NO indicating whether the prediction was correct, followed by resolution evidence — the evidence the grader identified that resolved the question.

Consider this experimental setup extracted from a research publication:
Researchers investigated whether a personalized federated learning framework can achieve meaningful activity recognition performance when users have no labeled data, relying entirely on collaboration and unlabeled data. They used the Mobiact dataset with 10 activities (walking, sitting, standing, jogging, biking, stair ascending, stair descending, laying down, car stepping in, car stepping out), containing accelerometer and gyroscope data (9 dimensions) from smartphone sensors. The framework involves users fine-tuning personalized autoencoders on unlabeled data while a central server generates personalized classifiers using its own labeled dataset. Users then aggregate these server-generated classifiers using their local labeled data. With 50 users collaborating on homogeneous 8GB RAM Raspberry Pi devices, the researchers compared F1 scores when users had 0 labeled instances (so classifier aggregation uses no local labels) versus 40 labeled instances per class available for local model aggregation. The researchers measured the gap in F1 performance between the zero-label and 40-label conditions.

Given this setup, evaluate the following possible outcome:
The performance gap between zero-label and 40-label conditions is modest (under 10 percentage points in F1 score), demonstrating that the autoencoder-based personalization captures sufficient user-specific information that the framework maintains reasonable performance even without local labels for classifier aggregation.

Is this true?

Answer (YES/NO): YES